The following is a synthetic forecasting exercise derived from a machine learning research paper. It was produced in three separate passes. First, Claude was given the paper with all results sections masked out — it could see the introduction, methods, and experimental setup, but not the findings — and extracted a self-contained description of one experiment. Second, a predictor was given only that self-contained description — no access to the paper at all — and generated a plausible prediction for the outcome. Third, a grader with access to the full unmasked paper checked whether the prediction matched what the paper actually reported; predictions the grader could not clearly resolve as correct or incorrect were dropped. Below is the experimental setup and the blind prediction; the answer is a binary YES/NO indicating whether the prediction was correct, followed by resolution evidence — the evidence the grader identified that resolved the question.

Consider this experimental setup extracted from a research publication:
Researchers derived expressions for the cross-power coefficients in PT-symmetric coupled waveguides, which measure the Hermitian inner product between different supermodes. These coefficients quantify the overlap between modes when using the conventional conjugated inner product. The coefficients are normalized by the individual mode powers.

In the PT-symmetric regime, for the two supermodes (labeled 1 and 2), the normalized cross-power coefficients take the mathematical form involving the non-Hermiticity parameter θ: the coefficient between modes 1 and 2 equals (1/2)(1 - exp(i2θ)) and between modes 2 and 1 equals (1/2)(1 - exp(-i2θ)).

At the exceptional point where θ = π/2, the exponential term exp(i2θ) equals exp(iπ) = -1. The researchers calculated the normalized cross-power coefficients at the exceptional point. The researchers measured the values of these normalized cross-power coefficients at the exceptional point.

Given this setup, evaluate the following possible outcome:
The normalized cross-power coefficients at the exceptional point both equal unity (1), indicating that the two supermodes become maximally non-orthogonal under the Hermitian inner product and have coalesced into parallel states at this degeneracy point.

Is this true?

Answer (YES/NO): YES